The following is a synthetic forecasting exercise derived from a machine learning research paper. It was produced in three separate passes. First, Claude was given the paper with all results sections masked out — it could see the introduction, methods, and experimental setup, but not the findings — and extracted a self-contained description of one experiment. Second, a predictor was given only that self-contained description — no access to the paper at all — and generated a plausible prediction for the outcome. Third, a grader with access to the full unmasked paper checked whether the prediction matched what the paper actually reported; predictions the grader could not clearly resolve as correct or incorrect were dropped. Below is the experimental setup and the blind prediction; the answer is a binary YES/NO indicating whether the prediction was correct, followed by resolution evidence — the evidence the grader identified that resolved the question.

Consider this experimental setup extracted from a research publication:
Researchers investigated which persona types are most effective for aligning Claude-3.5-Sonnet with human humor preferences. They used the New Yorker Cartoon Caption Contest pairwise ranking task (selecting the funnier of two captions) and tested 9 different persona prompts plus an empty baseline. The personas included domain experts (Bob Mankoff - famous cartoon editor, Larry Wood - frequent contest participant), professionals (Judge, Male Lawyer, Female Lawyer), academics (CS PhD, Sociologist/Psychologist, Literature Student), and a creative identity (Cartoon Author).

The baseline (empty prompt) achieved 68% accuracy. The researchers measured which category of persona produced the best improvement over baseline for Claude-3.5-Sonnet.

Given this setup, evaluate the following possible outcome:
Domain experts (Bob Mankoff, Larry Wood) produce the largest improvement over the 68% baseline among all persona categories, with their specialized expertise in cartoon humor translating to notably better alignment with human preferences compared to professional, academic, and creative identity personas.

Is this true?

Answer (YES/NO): NO